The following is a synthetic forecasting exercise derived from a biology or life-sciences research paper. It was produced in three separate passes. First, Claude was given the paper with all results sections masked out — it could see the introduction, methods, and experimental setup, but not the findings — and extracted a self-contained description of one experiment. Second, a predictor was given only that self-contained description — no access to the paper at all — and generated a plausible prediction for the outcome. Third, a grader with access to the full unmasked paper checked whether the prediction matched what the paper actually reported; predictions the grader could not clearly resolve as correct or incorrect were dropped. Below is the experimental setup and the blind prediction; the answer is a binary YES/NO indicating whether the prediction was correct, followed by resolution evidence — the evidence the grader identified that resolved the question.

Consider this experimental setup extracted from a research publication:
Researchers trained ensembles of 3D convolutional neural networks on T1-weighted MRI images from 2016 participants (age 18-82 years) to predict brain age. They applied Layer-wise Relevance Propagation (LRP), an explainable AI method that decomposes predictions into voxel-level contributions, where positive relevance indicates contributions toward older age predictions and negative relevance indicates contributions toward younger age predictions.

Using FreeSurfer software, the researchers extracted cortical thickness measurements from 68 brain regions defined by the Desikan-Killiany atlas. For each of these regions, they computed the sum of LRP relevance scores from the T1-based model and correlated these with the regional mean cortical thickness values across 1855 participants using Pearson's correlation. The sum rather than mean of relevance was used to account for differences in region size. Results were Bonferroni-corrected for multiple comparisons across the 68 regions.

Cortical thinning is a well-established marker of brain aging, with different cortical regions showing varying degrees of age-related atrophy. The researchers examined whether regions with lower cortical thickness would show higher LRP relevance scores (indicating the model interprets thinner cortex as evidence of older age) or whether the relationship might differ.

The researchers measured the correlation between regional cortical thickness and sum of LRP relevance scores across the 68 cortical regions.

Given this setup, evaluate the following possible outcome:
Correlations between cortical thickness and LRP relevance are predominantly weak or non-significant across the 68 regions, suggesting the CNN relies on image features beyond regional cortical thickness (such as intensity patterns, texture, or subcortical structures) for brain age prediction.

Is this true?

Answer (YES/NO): NO